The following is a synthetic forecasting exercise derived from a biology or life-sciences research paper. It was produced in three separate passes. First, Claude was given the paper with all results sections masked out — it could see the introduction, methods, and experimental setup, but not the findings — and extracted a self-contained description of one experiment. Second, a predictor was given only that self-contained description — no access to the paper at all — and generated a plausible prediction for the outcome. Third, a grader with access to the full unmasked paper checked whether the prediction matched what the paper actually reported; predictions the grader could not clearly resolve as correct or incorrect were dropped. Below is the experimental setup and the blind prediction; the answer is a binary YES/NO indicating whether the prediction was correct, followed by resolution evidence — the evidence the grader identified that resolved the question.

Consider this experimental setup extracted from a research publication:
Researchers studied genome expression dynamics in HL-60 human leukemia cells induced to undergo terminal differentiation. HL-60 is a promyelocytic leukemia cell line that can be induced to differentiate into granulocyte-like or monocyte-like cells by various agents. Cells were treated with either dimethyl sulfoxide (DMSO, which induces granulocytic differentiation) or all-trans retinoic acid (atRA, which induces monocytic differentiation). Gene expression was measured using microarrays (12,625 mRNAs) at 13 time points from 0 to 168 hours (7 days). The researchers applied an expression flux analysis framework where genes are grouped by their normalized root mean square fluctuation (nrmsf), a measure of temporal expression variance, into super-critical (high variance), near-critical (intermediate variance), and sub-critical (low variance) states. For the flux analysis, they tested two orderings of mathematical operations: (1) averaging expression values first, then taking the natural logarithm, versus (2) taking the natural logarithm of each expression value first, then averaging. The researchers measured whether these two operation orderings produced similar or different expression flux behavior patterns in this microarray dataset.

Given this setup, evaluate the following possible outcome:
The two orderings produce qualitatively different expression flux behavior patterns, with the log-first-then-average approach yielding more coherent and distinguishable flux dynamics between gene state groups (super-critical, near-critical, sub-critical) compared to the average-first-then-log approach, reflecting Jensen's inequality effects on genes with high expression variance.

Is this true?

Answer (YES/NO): NO